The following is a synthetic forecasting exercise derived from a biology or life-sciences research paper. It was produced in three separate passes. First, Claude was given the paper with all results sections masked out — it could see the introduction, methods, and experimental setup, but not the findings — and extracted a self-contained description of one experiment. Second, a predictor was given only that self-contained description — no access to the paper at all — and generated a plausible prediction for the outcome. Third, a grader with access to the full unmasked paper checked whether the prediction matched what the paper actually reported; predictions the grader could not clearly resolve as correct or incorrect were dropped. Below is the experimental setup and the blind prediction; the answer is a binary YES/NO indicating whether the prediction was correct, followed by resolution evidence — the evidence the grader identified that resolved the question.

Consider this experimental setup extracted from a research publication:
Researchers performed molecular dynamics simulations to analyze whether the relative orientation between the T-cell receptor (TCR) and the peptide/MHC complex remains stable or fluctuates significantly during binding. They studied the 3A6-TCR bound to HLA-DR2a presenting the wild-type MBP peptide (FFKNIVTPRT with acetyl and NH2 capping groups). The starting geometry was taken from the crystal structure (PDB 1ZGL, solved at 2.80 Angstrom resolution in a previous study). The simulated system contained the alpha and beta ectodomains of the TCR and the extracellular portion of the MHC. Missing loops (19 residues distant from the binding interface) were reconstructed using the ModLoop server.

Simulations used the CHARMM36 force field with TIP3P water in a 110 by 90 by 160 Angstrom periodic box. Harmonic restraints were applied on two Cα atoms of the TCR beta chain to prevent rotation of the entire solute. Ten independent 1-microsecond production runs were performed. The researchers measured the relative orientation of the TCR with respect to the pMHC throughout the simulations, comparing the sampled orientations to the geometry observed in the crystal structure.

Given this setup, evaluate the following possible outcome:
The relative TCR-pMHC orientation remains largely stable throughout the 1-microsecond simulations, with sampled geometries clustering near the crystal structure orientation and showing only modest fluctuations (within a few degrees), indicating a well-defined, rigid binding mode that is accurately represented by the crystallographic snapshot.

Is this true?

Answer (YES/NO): NO